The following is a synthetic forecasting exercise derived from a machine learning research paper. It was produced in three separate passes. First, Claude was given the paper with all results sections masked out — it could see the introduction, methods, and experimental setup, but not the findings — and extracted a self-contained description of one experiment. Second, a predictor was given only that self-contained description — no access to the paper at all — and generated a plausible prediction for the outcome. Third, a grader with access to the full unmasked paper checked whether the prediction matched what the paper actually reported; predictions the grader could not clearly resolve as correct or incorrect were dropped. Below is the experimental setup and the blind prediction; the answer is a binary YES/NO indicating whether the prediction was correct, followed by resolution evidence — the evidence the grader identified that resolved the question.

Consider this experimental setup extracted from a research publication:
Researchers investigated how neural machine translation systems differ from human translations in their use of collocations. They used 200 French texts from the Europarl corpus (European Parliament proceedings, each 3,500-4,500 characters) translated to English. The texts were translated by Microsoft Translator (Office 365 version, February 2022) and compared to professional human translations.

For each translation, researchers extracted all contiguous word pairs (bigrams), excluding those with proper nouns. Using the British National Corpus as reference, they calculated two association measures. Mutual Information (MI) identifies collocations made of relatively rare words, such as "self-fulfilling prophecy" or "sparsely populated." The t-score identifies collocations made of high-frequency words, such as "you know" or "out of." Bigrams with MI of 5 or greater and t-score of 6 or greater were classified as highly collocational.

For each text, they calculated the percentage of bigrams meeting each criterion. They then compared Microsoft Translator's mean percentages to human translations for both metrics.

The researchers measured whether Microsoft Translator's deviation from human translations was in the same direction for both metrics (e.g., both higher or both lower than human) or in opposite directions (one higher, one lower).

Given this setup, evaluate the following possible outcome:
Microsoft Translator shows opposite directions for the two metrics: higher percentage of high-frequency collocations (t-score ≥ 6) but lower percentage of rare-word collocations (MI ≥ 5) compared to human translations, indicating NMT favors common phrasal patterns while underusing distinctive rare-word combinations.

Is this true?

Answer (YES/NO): YES